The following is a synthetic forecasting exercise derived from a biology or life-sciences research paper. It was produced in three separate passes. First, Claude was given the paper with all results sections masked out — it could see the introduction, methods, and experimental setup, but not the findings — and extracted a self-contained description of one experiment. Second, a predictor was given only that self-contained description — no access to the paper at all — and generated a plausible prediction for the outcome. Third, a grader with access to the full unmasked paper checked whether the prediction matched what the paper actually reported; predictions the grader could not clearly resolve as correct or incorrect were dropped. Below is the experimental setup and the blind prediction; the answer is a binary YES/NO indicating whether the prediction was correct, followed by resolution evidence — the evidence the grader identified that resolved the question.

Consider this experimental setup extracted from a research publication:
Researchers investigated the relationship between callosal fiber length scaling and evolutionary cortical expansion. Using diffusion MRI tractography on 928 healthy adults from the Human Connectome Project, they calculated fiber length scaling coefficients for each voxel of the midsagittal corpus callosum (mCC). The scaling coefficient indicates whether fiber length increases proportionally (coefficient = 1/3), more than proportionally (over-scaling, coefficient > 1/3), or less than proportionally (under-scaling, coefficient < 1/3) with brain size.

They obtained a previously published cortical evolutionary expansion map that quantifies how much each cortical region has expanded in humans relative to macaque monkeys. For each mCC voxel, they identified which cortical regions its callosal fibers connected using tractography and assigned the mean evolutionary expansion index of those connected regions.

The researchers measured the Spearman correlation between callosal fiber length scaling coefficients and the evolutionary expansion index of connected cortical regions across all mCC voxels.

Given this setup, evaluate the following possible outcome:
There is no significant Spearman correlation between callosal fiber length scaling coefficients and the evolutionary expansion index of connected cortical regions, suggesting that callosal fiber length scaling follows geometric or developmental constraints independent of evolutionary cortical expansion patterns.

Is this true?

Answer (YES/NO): NO